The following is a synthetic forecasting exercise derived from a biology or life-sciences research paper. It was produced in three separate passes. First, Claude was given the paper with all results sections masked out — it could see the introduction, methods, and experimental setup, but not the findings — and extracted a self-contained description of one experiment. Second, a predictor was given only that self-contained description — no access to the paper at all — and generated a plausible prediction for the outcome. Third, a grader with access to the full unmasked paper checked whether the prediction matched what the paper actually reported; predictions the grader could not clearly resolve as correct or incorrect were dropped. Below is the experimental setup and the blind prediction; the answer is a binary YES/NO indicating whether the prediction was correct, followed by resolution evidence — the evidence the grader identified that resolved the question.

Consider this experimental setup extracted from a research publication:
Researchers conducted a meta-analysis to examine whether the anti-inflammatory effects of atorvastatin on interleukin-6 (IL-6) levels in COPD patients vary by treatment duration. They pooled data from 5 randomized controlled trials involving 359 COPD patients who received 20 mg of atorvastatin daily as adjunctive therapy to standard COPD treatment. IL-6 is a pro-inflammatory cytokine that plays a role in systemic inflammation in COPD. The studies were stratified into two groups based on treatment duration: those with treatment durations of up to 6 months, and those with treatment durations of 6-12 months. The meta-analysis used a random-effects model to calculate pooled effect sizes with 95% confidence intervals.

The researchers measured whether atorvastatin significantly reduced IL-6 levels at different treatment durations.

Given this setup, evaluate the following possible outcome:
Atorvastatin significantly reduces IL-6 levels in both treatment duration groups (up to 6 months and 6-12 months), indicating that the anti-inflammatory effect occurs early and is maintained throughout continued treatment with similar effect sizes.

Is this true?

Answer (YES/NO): NO